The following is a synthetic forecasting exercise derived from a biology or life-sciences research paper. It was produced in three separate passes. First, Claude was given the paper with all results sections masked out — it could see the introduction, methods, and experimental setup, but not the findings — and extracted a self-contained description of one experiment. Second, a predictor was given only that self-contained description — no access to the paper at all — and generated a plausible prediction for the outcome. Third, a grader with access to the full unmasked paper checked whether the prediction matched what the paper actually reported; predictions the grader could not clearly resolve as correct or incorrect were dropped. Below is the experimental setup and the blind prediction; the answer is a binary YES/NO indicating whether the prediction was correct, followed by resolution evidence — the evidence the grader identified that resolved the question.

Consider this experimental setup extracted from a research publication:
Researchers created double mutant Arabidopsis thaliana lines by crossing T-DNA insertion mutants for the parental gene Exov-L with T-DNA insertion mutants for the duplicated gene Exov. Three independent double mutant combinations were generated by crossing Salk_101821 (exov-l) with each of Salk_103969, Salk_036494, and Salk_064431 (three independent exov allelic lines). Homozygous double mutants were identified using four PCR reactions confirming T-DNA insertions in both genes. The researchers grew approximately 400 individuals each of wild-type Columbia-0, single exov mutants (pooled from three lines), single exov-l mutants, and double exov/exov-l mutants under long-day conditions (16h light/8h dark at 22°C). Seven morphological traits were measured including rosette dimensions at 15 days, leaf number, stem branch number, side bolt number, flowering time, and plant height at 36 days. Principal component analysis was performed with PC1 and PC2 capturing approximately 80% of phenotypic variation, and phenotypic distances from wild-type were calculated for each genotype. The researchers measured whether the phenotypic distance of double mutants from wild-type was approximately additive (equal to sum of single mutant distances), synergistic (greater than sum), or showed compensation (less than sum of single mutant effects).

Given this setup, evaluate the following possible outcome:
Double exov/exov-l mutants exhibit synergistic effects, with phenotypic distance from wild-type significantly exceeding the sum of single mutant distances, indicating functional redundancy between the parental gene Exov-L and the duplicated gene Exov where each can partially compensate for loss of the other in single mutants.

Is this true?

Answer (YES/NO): YES